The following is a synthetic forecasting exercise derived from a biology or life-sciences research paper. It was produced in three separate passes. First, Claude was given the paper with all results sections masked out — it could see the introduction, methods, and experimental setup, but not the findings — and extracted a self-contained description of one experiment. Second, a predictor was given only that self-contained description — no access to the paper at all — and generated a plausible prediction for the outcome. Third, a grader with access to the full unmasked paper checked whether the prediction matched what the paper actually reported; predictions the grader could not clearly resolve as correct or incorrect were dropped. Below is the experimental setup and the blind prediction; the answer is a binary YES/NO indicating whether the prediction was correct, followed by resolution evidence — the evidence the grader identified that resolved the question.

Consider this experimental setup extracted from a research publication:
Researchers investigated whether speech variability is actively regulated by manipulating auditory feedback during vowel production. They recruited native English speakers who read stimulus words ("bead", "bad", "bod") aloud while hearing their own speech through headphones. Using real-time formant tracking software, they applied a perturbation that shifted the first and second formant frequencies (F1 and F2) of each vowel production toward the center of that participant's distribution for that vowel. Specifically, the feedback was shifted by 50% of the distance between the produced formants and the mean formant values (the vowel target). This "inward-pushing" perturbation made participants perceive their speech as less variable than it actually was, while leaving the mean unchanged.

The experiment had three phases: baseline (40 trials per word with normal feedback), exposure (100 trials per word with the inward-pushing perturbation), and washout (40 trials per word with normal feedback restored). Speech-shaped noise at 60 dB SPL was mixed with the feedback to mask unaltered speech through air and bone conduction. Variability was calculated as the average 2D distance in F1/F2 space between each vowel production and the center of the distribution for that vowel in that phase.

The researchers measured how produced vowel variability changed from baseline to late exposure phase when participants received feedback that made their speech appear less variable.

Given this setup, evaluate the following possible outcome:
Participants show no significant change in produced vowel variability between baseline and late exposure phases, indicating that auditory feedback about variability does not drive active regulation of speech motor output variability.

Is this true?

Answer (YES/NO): NO